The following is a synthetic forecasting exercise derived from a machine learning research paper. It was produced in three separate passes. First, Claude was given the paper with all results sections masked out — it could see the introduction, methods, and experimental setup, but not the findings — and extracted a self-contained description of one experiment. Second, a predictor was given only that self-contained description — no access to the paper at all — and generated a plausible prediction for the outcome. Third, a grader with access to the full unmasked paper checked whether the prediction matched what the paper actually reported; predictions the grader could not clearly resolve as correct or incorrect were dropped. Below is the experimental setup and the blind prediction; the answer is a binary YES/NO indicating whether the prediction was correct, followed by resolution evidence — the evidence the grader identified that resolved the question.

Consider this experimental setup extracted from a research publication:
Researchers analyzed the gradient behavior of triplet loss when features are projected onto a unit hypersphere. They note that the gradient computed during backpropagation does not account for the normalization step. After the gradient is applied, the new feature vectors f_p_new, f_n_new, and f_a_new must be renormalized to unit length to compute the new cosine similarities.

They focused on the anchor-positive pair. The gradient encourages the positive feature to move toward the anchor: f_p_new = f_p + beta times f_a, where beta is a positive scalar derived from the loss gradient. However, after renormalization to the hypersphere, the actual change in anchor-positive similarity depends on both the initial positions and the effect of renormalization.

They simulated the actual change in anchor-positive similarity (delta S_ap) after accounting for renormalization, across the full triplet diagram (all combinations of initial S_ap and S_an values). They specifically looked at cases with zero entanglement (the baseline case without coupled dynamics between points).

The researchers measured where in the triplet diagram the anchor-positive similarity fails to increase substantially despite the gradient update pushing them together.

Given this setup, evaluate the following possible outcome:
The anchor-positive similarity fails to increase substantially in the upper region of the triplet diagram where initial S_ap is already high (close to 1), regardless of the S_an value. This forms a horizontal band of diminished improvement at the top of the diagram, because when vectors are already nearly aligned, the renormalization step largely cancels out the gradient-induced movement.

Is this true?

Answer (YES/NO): NO